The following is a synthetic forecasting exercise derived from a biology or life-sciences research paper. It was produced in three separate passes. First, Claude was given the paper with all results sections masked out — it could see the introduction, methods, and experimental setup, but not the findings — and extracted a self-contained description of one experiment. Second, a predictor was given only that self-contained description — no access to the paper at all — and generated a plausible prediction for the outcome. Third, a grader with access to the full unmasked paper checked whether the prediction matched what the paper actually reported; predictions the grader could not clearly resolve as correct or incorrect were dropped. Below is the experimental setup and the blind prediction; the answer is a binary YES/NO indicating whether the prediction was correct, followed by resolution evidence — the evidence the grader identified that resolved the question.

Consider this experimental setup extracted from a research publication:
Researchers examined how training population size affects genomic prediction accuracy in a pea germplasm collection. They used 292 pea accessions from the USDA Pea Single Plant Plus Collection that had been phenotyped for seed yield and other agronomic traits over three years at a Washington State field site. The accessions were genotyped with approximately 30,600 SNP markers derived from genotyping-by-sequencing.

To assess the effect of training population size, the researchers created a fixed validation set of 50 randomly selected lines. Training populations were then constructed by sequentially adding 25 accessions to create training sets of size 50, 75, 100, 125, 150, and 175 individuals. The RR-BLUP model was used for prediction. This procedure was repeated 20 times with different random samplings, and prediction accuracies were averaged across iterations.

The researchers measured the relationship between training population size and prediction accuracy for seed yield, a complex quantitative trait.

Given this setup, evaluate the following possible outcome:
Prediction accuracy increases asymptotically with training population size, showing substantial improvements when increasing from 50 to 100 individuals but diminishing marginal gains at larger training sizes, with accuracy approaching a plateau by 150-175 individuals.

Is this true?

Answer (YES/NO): NO